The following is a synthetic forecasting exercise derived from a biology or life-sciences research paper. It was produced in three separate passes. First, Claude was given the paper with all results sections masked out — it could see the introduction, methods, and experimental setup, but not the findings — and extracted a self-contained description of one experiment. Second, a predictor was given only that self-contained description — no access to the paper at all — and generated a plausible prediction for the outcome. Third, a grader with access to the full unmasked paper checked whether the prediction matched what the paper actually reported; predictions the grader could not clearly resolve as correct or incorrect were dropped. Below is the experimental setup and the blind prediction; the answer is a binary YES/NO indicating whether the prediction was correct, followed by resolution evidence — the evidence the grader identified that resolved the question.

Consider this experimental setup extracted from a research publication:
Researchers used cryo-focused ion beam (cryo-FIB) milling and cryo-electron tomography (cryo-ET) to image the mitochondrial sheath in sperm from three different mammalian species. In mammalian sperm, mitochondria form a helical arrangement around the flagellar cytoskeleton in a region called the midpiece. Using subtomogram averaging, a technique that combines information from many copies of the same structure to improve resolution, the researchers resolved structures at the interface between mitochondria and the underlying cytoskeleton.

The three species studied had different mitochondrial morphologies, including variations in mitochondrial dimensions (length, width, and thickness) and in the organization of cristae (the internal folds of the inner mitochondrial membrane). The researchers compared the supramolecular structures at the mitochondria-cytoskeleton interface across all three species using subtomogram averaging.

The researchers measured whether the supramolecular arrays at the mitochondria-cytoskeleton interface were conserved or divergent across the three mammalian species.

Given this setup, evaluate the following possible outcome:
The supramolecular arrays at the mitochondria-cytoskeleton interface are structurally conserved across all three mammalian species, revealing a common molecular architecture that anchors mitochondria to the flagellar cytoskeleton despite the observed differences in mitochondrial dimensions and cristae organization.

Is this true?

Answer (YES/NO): YES